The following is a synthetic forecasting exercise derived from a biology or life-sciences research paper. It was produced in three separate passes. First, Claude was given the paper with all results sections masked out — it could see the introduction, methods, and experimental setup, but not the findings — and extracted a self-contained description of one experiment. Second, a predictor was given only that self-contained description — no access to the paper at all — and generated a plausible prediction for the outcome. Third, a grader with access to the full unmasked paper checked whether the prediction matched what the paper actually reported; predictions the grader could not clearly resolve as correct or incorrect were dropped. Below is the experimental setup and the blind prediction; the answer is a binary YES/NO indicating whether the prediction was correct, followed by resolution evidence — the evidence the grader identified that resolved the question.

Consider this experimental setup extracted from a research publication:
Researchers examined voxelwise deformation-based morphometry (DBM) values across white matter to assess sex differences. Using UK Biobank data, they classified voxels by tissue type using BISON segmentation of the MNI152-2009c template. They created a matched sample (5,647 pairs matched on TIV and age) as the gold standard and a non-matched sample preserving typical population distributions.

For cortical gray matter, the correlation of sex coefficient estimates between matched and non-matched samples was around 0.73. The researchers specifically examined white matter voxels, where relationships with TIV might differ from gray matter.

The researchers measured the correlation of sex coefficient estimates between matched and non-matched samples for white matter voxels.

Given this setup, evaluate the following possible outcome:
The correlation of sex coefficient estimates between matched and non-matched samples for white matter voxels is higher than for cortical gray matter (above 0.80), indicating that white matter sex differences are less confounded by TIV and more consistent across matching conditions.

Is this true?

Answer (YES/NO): NO